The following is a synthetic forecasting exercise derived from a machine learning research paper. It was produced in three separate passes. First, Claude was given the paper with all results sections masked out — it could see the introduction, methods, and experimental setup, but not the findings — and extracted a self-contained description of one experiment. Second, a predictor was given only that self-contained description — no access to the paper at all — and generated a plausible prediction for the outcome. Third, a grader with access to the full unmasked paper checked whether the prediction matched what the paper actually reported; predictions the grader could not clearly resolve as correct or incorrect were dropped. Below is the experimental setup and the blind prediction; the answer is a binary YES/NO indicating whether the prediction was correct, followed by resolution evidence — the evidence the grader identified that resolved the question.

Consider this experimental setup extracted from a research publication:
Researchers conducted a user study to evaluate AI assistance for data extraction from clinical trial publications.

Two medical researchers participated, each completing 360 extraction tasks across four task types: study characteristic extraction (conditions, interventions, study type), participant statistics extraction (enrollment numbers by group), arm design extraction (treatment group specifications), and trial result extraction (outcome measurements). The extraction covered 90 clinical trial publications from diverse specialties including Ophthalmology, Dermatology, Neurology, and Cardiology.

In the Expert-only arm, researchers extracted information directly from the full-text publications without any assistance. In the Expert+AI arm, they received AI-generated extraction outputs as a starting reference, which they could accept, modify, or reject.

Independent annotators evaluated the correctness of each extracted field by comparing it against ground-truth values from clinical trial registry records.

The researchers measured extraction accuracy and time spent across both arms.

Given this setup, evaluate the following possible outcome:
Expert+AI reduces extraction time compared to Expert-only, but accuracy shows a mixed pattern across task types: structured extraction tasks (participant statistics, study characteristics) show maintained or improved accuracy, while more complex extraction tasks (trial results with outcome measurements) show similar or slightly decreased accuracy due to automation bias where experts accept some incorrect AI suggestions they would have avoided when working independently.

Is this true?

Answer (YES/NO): NO